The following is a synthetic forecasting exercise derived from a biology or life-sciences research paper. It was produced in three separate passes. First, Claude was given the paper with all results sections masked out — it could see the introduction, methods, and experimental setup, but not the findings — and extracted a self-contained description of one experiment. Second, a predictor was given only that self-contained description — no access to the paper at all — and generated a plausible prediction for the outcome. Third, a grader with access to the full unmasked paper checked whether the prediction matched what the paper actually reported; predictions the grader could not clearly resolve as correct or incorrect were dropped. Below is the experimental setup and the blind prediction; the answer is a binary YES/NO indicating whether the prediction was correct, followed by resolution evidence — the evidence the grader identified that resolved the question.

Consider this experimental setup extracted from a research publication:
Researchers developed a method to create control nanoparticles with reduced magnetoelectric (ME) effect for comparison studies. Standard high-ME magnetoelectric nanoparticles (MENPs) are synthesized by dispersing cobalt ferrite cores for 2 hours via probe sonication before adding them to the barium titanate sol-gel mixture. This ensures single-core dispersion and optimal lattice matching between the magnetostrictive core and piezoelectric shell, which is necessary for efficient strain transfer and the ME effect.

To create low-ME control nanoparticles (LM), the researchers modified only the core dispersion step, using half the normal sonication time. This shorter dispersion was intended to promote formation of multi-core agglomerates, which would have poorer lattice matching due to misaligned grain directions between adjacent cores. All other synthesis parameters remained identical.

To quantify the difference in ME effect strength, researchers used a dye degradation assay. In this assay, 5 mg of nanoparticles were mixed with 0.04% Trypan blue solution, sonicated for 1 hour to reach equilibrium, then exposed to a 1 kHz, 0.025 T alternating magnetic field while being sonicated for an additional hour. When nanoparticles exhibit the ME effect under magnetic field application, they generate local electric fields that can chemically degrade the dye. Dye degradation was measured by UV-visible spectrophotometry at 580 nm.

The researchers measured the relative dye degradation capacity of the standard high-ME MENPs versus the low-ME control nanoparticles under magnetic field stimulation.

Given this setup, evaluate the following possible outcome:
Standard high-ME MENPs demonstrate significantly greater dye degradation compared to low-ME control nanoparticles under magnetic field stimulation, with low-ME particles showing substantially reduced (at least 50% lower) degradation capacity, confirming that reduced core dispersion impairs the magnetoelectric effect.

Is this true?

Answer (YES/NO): NO